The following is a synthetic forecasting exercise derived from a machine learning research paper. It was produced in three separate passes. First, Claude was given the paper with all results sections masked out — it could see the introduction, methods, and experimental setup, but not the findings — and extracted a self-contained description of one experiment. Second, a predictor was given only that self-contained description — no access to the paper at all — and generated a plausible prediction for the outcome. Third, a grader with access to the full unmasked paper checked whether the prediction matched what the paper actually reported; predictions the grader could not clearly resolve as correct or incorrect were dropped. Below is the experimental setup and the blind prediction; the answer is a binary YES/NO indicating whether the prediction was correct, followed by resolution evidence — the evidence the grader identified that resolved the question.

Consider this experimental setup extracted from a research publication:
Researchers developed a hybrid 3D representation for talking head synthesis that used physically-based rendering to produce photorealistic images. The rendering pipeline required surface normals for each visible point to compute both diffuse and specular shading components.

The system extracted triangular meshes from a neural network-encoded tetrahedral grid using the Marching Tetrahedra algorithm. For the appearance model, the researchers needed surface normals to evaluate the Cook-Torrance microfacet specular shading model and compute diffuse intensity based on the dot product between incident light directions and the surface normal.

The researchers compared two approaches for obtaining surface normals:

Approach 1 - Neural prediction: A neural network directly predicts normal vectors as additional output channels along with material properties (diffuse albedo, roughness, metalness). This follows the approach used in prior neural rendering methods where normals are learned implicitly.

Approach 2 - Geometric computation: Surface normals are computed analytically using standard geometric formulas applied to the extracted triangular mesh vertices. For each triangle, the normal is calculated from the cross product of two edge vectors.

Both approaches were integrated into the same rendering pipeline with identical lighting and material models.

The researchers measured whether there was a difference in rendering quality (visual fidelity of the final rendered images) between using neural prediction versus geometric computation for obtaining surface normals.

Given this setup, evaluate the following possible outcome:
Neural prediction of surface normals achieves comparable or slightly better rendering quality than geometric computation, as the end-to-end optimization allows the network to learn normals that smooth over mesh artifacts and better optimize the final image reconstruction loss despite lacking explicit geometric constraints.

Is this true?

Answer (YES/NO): YES